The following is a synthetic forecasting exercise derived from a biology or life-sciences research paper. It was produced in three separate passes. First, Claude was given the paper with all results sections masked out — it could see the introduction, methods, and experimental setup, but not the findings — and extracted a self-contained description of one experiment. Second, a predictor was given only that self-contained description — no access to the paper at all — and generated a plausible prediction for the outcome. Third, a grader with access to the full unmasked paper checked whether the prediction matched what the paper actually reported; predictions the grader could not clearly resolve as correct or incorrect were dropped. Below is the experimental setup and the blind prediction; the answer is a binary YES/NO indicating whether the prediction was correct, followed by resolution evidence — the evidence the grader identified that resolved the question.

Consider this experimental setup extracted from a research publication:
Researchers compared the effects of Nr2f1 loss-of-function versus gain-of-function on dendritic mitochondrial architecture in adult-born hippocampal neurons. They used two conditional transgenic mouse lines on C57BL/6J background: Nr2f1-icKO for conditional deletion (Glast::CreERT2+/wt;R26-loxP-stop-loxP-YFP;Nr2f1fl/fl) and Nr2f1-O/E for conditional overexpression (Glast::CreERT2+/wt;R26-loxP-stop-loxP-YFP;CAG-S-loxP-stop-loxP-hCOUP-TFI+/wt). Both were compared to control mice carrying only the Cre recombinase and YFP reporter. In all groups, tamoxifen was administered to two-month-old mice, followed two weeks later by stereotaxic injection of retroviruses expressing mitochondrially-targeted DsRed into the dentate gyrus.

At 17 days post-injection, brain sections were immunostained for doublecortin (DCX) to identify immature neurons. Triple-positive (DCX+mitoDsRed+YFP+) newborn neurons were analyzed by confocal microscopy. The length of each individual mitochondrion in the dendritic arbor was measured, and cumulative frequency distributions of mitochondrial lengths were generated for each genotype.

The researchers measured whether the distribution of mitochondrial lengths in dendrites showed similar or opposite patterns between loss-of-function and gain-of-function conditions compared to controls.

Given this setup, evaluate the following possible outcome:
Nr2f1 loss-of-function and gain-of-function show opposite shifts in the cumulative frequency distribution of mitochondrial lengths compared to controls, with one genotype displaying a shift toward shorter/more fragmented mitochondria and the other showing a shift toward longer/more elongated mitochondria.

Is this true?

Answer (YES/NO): YES